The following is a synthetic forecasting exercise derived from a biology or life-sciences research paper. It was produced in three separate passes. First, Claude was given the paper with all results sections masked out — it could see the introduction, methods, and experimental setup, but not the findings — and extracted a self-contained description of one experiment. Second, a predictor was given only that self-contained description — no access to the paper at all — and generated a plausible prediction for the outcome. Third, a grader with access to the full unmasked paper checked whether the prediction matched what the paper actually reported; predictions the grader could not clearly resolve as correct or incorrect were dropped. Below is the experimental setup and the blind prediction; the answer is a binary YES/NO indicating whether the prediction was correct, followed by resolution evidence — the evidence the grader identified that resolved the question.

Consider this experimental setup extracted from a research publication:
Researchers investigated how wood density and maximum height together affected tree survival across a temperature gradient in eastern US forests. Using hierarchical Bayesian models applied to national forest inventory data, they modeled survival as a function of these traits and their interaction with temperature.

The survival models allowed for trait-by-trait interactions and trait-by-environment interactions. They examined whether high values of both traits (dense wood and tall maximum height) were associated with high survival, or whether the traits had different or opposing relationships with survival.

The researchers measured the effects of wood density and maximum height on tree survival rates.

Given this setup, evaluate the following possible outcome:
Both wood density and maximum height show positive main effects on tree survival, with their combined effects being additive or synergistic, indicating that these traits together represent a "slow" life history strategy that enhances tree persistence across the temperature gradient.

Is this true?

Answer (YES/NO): NO